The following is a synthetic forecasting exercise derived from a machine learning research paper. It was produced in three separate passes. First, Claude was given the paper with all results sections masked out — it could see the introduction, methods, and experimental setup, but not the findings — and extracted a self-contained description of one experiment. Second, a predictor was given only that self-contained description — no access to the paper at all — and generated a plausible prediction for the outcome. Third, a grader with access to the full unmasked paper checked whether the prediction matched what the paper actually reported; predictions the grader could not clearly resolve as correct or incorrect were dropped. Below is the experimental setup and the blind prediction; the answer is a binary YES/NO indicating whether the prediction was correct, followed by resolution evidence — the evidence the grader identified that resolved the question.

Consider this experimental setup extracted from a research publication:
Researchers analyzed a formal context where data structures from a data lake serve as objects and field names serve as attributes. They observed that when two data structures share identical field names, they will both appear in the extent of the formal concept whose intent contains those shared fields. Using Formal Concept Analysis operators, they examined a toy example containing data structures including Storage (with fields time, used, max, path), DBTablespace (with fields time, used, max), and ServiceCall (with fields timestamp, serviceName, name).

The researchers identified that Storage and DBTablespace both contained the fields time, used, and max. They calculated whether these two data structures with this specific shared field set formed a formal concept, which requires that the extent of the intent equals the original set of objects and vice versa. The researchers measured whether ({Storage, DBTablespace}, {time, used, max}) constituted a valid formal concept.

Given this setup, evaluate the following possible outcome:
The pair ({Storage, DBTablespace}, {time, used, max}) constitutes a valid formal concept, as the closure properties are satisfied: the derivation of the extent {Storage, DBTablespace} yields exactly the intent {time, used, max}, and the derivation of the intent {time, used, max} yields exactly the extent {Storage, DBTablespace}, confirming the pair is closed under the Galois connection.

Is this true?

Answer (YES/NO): YES